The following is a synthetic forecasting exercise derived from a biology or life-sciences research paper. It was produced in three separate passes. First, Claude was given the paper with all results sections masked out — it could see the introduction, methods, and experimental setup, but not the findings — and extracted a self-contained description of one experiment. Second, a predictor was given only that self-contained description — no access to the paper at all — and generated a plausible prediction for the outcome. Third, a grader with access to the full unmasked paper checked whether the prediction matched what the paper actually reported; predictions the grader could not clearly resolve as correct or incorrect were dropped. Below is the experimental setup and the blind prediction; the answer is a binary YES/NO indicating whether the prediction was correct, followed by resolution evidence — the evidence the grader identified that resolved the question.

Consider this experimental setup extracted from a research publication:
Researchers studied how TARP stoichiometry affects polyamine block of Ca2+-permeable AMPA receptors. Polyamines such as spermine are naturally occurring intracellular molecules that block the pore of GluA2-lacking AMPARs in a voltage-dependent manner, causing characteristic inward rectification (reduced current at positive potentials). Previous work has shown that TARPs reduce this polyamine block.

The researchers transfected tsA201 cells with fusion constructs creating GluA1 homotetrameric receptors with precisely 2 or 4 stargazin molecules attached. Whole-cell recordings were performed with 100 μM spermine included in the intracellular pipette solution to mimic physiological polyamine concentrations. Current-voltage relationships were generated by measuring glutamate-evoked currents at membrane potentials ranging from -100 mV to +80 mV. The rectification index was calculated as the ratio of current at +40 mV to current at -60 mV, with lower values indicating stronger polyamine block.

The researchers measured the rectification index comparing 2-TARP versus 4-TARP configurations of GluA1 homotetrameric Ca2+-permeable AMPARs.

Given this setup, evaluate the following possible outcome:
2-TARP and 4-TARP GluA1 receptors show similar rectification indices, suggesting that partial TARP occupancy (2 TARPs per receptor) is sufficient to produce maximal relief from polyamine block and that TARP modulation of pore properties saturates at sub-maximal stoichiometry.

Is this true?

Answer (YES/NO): NO